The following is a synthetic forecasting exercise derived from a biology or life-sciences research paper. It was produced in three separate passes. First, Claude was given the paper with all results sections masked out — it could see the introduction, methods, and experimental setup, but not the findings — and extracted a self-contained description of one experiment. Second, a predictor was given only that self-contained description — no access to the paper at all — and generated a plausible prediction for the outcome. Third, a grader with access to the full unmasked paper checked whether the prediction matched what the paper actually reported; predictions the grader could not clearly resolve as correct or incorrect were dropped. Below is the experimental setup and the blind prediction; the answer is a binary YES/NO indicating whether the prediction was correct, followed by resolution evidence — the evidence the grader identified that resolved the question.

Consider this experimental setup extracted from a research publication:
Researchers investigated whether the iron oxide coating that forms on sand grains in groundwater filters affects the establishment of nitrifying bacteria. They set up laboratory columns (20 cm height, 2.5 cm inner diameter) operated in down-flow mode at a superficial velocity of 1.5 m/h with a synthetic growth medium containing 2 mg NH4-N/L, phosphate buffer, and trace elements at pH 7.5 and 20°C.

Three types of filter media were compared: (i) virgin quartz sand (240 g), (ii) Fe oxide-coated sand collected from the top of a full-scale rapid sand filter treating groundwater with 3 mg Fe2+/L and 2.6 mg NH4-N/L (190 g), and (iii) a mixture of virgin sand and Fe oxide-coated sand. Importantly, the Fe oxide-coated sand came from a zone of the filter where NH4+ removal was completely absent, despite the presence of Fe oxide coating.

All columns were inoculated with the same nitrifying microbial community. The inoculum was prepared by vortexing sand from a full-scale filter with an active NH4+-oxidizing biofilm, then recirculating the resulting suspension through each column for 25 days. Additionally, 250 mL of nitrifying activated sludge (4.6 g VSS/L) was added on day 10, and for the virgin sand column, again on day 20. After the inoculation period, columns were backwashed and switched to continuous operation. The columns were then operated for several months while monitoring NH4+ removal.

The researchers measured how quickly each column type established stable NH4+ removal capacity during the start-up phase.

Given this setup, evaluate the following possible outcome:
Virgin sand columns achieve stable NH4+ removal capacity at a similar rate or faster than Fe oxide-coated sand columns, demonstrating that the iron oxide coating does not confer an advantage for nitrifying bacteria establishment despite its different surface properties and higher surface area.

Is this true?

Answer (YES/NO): NO